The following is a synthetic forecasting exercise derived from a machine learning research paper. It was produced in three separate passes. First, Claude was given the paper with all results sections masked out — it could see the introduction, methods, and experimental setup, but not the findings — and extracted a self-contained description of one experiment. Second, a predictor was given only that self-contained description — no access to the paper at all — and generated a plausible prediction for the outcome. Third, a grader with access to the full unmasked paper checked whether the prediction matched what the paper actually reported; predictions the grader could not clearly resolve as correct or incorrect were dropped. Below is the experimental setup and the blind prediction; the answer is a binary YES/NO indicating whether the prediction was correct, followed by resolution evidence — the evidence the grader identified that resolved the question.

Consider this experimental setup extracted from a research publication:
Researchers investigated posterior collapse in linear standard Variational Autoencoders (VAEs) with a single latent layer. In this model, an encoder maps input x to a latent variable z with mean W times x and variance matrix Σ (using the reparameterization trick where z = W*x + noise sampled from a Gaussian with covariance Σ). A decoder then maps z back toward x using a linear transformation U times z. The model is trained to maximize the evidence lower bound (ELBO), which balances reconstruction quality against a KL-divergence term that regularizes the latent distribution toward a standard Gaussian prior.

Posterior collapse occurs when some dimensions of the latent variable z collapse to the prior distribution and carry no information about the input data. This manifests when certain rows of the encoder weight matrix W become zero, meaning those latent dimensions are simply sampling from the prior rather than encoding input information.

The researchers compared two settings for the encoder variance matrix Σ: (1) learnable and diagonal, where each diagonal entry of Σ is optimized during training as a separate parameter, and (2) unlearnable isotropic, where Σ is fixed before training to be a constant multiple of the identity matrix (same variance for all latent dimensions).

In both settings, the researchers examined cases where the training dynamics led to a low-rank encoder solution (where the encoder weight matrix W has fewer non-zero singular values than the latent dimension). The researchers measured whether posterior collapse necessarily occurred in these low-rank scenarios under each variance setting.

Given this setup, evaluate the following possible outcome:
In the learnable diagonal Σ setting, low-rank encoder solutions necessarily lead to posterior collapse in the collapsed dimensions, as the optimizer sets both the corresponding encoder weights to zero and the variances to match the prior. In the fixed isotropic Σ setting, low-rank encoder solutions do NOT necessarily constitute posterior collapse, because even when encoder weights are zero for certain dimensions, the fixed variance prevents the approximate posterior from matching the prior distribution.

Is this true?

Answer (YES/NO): NO